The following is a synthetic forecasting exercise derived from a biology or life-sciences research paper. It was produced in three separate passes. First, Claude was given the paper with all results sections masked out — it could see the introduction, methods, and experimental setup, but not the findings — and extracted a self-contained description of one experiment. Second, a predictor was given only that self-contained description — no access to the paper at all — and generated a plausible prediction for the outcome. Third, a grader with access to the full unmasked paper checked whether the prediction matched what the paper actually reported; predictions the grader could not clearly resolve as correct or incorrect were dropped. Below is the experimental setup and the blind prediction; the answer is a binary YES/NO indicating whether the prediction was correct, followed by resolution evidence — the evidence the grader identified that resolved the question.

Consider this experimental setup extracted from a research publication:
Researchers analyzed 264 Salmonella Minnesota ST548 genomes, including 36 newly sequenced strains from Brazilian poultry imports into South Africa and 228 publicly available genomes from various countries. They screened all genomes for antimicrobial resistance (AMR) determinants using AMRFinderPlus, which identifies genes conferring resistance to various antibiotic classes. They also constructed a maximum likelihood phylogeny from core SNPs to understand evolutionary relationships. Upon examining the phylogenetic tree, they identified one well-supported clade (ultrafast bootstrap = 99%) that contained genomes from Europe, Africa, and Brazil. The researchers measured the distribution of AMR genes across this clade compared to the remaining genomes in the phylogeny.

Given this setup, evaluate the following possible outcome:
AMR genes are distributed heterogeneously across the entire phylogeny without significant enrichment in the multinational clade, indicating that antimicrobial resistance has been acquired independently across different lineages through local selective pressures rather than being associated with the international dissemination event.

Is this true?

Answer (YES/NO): NO